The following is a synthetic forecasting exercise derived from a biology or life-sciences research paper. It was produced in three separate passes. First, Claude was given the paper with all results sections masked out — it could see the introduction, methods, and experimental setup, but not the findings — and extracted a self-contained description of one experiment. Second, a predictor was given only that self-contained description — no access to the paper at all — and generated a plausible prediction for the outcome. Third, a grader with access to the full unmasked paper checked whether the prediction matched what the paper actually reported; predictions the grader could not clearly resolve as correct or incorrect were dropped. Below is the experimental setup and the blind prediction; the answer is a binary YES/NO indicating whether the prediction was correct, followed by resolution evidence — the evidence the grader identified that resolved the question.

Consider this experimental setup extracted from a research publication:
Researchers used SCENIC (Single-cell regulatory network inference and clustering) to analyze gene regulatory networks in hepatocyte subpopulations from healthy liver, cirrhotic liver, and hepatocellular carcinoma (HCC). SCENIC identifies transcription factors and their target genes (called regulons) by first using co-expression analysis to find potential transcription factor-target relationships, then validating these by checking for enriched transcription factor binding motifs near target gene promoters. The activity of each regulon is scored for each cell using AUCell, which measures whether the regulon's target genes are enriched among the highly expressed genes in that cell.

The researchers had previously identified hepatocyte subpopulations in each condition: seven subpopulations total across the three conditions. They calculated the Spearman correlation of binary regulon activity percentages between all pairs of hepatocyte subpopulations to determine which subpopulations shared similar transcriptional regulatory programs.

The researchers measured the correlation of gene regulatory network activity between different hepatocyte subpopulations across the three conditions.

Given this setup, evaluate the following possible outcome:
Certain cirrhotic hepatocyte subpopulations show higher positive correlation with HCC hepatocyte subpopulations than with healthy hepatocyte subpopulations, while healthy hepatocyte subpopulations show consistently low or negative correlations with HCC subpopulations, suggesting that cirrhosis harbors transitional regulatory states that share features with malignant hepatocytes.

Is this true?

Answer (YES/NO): YES